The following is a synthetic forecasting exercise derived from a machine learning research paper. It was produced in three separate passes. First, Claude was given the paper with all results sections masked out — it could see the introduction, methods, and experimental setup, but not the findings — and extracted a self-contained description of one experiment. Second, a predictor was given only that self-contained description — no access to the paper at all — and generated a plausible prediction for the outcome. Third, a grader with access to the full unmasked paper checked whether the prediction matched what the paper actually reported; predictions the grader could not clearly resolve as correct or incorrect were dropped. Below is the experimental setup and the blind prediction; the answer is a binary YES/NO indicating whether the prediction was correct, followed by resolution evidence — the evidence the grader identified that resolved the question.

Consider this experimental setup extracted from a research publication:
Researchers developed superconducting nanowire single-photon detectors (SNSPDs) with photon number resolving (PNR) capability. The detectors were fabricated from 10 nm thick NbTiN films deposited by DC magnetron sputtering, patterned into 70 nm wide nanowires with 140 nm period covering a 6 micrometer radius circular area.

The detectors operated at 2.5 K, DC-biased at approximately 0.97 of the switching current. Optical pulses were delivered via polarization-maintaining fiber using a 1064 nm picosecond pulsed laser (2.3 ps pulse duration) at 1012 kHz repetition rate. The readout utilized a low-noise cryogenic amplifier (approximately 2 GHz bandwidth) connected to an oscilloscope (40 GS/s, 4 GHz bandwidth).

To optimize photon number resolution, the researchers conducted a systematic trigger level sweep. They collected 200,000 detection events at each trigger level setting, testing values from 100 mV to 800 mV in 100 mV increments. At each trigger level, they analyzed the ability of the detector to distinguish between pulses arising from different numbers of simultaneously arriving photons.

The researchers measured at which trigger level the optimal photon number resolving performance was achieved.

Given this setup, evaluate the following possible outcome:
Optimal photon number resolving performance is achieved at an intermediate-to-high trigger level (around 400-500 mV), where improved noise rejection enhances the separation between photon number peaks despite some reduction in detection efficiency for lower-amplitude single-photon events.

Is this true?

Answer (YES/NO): NO